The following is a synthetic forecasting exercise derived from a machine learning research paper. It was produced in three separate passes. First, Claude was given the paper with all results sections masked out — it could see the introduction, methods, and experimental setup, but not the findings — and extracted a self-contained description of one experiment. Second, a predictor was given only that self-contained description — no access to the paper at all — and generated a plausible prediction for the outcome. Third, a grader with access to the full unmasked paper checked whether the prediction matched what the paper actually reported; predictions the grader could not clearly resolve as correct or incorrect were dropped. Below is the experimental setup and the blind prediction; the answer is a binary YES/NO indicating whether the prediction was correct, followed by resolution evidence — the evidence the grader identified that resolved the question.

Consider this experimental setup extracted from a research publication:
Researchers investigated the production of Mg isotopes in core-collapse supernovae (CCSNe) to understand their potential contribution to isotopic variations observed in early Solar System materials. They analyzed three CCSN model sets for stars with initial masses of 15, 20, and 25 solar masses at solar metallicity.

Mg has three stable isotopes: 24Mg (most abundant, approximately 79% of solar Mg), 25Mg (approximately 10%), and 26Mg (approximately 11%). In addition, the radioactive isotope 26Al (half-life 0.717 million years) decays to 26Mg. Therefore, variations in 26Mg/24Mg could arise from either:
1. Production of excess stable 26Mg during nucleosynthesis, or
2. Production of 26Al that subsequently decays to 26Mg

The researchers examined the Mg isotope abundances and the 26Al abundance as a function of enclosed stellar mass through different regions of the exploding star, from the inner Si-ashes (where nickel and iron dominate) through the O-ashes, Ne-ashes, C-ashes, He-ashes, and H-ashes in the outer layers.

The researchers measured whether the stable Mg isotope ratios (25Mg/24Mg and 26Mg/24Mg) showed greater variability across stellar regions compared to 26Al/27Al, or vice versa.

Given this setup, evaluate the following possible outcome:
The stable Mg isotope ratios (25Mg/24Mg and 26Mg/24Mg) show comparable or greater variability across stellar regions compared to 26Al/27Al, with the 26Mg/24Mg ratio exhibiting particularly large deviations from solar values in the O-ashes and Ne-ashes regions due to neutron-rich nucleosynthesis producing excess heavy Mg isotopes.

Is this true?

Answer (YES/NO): NO